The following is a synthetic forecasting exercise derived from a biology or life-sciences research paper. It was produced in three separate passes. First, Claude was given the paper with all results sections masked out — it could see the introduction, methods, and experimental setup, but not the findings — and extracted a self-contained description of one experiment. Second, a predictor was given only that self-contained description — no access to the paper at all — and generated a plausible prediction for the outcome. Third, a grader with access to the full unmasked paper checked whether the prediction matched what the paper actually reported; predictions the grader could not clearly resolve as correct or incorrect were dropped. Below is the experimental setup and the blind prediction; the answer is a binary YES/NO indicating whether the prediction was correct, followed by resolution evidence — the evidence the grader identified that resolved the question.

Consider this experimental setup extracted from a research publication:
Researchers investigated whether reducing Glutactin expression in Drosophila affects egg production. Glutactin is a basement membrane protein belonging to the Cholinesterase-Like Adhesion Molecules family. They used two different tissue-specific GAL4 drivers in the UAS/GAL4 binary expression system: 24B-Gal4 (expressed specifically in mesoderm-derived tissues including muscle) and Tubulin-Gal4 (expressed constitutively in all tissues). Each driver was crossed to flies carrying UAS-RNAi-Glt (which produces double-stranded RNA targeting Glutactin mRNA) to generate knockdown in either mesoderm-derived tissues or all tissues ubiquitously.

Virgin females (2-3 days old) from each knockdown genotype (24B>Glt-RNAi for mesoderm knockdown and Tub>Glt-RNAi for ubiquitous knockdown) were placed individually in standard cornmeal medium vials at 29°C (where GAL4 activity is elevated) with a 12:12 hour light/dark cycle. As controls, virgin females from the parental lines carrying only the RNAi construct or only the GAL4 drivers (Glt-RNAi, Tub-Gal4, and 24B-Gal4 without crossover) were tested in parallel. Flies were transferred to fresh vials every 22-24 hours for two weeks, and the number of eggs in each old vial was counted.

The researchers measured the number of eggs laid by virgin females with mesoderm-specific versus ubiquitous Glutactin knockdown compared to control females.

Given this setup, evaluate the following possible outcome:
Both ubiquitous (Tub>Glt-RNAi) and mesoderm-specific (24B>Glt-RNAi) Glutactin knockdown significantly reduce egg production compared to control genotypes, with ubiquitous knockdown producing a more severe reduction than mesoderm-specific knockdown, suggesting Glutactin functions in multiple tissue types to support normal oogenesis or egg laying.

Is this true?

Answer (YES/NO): NO